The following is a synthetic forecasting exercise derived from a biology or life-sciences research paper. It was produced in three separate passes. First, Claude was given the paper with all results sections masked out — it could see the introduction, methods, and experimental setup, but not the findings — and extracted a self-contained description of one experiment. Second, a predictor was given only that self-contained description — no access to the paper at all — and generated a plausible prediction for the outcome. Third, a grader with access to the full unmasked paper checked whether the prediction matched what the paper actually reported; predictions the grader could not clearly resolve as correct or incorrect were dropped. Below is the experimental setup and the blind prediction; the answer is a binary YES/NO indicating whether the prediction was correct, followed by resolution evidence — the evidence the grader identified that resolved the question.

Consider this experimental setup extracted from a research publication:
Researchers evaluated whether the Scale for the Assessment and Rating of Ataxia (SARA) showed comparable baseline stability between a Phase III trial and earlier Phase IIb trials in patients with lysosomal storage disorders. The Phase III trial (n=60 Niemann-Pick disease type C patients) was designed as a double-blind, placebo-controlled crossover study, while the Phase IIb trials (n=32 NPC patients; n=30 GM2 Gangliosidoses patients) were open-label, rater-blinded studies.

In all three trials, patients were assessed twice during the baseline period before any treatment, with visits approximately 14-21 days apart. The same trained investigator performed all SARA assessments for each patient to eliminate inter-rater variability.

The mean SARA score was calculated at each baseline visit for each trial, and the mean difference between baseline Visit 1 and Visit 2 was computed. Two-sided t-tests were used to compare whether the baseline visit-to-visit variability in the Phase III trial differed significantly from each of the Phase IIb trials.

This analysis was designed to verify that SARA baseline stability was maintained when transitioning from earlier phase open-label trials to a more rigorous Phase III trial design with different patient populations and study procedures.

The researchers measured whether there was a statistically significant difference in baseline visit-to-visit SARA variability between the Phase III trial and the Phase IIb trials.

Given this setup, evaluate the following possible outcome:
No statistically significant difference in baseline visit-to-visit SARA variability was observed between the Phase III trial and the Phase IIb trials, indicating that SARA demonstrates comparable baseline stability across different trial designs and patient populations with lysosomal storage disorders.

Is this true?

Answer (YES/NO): YES